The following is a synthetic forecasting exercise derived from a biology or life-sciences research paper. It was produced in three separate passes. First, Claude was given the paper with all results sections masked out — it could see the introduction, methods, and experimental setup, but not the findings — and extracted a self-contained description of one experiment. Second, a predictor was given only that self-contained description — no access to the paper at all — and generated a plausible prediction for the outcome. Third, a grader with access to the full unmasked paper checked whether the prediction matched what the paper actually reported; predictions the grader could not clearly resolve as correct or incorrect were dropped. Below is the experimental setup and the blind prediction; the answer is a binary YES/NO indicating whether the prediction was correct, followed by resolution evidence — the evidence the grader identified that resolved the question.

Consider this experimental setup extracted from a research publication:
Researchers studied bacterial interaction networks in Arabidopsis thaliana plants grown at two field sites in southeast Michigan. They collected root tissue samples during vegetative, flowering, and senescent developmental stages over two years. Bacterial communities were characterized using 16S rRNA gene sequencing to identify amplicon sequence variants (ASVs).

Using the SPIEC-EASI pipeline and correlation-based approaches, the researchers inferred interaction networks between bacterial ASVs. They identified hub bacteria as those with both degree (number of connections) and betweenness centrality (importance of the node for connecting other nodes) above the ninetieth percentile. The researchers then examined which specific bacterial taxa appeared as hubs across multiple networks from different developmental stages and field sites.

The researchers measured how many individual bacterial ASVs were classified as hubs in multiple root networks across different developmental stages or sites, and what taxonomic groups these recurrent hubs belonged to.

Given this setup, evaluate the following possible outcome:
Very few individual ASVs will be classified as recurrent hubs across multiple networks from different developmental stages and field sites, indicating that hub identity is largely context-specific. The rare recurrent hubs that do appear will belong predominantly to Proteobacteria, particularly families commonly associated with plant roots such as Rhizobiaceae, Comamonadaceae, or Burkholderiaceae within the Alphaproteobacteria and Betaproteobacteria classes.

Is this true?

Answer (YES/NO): NO